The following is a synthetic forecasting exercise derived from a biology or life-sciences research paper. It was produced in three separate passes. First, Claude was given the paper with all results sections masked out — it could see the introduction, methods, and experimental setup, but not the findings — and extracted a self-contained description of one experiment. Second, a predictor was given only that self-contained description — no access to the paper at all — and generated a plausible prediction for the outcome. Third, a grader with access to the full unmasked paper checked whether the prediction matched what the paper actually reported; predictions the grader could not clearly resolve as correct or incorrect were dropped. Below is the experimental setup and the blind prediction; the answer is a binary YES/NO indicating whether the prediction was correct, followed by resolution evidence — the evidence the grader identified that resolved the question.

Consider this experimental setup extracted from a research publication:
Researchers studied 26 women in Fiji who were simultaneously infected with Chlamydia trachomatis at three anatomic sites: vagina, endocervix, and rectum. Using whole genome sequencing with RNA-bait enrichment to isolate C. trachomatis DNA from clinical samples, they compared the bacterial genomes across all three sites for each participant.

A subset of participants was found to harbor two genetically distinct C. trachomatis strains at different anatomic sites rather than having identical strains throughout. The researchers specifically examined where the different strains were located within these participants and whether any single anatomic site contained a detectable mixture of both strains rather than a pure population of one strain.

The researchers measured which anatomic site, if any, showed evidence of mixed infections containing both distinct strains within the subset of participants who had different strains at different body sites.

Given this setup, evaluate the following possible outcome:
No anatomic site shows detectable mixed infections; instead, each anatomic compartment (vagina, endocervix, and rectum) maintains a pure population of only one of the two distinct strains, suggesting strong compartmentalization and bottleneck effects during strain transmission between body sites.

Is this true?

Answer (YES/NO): NO